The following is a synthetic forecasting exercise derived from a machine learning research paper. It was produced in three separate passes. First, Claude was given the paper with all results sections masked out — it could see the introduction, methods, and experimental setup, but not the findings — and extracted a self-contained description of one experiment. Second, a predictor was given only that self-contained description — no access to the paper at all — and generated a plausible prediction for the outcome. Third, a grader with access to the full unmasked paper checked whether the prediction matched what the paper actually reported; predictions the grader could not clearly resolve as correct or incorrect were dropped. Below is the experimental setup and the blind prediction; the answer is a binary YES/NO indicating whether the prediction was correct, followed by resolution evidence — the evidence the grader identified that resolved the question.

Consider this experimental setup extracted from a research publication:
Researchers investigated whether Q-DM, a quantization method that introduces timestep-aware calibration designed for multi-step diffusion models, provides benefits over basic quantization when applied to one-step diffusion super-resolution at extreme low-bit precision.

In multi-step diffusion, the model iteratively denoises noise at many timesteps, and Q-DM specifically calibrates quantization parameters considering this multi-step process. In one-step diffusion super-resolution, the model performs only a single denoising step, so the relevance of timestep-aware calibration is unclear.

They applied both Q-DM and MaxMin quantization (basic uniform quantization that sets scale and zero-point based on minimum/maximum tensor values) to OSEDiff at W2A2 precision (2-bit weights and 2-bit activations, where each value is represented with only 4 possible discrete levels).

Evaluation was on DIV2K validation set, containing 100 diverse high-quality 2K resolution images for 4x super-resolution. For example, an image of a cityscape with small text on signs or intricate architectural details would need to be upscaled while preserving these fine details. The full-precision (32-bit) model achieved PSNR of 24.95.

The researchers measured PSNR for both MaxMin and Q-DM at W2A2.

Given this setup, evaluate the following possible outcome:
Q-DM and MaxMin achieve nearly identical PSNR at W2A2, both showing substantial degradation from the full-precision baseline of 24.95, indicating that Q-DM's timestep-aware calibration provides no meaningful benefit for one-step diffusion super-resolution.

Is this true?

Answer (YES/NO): NO